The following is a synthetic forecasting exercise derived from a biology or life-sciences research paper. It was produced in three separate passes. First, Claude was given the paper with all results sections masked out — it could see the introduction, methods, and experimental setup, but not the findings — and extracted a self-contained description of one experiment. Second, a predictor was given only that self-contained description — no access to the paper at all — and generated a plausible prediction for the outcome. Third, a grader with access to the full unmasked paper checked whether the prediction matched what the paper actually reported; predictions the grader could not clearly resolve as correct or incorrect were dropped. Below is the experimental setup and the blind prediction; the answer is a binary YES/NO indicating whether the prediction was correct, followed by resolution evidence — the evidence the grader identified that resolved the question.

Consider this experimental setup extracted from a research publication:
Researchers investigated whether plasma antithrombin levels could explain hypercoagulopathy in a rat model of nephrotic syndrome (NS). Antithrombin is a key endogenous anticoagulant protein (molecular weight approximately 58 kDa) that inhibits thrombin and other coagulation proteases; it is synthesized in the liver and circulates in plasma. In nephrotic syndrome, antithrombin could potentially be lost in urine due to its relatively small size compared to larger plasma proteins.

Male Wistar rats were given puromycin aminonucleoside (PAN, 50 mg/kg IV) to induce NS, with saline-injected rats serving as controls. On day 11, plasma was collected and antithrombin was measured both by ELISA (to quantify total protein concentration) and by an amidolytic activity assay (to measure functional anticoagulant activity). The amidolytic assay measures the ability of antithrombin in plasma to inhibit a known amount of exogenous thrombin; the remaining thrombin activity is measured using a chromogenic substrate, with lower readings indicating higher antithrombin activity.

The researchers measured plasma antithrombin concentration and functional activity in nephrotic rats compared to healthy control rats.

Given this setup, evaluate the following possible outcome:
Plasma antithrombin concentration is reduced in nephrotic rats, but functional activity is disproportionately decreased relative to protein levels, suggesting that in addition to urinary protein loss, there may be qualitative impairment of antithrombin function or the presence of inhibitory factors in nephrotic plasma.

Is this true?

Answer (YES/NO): NO